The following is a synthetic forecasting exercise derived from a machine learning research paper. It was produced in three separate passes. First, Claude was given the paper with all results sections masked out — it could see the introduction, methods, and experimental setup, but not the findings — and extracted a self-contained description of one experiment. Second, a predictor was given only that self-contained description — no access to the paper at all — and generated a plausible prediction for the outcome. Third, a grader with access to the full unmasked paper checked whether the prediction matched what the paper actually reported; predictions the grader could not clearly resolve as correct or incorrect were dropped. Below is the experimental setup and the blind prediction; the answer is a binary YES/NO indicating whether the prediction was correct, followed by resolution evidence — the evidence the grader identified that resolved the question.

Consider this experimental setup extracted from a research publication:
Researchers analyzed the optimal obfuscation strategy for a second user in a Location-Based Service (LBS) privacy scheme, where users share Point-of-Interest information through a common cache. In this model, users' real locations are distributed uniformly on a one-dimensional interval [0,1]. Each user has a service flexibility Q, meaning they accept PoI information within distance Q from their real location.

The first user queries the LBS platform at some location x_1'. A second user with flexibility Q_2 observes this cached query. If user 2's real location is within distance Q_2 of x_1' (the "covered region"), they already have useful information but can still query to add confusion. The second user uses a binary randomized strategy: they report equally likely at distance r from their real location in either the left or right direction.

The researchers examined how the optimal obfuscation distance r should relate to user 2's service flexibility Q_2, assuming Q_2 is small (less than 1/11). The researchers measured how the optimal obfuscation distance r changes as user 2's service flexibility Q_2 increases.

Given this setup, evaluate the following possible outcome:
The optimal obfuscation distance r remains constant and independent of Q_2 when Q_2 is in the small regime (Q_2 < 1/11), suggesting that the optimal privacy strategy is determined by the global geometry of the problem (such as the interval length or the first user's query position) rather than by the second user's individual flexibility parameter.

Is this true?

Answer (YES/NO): NO